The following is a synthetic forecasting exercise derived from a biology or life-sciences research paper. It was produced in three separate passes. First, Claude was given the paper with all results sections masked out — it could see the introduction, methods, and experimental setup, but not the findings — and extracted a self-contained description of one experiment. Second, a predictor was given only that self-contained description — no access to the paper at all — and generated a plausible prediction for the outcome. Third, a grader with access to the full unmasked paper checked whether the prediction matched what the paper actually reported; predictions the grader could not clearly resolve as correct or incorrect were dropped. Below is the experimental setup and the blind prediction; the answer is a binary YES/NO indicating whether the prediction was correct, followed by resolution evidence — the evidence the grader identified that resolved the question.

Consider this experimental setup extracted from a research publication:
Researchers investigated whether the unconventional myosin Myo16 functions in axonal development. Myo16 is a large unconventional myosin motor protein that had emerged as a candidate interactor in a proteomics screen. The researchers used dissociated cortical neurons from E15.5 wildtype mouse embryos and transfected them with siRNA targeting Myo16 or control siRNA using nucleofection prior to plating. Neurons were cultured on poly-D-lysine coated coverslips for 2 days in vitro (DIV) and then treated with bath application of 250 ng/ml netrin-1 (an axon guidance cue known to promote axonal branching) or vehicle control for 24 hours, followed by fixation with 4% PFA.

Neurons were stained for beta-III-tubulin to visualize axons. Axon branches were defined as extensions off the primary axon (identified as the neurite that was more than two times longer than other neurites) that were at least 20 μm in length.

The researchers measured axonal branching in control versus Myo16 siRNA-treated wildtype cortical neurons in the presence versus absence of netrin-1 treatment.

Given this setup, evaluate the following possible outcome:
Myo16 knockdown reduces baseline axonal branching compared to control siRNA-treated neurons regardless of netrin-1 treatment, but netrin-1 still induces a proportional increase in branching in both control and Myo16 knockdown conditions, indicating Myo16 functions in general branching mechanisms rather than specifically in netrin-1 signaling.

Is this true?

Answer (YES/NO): NO